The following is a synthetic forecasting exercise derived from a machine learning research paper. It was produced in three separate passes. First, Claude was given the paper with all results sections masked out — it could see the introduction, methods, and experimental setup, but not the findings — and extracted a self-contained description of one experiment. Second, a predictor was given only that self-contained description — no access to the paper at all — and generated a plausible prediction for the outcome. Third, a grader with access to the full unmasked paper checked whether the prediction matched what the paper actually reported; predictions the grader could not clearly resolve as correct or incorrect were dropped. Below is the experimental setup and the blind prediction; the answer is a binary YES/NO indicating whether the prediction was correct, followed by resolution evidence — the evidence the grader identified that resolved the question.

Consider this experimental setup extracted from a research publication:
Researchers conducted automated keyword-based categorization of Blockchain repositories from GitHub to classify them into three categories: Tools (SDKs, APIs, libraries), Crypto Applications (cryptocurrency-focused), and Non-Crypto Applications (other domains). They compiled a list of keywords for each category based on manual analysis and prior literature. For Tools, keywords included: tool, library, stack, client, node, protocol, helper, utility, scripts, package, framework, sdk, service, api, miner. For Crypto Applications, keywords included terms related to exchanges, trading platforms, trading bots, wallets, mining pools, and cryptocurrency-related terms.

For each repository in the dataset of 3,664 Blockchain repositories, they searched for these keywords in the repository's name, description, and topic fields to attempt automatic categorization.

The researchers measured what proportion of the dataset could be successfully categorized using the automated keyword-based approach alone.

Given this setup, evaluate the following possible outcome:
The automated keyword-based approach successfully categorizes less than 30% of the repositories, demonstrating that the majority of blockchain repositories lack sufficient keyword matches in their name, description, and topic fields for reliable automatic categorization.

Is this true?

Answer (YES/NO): YES